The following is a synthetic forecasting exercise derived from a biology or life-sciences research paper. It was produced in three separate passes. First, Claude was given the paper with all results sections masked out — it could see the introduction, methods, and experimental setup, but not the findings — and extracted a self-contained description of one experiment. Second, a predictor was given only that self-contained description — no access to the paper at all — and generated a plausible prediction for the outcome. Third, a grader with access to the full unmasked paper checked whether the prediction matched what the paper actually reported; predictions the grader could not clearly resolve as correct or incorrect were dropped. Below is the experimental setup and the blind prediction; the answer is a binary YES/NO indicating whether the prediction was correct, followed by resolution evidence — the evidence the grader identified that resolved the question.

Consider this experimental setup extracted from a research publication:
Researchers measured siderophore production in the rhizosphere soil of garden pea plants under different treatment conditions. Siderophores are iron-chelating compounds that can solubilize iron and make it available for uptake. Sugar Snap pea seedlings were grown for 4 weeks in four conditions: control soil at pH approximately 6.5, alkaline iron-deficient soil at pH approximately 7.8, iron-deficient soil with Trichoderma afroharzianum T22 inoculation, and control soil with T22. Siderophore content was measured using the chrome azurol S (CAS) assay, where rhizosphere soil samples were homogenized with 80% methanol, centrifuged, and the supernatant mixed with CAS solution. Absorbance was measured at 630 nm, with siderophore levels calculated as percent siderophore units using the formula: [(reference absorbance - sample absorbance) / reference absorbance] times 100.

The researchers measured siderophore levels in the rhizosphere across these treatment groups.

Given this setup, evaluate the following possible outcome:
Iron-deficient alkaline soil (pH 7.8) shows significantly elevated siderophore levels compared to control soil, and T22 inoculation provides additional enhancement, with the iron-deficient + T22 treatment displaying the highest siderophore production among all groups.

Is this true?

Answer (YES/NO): YES